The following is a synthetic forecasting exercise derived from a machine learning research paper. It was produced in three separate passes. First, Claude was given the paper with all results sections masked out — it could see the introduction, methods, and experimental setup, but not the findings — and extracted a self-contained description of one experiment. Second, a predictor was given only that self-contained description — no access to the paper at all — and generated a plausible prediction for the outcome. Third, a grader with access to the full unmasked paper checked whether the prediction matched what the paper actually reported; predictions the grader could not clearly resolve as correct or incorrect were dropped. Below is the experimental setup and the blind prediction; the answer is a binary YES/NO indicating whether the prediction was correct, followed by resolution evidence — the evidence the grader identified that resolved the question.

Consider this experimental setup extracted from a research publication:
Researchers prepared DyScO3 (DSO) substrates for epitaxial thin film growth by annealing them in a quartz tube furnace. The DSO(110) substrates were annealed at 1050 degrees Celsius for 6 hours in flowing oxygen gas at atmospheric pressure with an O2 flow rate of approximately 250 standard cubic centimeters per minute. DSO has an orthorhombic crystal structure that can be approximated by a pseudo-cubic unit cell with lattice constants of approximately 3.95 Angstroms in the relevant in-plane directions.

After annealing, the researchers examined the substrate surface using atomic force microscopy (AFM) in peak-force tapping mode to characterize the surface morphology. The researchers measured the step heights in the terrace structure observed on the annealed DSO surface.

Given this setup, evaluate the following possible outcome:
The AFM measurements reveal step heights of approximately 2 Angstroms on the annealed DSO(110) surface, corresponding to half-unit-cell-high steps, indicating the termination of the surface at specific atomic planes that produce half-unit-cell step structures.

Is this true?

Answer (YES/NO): NO